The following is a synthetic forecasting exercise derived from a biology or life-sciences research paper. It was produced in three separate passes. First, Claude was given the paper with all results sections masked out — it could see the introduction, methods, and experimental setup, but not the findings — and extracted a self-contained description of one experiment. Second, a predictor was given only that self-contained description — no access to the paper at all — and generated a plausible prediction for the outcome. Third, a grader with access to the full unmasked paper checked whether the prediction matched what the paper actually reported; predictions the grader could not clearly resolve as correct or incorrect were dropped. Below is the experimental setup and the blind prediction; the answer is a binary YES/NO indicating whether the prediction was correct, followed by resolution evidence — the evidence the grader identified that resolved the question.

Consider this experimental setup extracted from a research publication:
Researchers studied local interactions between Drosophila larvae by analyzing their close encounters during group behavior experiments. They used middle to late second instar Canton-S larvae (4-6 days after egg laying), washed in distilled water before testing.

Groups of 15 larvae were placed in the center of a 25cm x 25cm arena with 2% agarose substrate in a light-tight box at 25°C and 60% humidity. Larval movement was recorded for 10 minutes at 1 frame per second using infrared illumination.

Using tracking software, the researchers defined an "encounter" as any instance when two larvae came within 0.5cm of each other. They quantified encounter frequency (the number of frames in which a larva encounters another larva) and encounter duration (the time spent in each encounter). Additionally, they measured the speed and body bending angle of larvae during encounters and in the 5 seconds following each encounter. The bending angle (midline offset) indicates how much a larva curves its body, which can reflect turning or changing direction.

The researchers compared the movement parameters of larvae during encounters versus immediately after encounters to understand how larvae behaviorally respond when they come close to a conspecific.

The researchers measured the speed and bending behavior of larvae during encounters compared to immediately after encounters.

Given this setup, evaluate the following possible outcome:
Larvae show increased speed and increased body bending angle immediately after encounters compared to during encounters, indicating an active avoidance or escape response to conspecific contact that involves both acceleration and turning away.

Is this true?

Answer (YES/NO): NO